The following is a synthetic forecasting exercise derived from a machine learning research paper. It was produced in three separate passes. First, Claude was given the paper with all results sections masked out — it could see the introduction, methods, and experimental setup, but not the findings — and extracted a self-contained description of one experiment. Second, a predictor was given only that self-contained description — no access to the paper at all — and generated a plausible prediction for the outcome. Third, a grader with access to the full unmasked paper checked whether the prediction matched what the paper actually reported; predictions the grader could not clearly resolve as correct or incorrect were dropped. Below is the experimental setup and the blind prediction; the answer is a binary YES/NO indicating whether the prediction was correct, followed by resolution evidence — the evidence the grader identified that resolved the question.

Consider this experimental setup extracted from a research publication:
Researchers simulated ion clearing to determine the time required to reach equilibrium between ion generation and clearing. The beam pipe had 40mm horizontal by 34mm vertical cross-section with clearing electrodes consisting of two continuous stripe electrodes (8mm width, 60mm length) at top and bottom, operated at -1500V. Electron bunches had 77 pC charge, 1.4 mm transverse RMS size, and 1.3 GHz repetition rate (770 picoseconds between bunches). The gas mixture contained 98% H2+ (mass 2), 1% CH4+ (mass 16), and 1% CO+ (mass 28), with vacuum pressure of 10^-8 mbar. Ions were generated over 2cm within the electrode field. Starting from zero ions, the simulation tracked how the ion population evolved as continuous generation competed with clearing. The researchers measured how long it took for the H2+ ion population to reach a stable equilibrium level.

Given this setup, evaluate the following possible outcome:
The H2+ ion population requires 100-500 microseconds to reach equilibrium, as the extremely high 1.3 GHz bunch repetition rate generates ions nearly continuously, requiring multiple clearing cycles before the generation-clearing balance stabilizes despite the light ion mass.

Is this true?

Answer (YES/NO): NO